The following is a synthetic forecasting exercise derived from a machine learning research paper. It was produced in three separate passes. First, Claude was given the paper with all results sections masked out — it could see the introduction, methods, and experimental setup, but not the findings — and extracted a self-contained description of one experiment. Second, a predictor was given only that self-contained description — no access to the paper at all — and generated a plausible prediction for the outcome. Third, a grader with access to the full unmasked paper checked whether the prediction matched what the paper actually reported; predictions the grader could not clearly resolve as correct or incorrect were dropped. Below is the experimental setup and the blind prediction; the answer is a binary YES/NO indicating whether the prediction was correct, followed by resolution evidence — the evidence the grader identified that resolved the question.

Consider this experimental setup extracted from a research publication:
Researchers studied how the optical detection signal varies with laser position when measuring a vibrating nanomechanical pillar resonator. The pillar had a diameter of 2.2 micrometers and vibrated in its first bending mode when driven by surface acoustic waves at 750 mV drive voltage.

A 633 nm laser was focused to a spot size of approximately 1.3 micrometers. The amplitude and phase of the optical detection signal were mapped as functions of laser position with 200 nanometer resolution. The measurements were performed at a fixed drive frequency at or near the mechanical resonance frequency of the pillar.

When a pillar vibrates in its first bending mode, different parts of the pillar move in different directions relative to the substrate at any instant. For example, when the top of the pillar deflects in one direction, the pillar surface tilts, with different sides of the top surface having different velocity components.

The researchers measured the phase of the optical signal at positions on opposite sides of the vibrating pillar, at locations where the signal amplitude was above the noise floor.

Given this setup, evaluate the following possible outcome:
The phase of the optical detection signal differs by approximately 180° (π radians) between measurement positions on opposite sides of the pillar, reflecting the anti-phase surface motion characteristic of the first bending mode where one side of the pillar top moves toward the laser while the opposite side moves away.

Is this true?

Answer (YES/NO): YES